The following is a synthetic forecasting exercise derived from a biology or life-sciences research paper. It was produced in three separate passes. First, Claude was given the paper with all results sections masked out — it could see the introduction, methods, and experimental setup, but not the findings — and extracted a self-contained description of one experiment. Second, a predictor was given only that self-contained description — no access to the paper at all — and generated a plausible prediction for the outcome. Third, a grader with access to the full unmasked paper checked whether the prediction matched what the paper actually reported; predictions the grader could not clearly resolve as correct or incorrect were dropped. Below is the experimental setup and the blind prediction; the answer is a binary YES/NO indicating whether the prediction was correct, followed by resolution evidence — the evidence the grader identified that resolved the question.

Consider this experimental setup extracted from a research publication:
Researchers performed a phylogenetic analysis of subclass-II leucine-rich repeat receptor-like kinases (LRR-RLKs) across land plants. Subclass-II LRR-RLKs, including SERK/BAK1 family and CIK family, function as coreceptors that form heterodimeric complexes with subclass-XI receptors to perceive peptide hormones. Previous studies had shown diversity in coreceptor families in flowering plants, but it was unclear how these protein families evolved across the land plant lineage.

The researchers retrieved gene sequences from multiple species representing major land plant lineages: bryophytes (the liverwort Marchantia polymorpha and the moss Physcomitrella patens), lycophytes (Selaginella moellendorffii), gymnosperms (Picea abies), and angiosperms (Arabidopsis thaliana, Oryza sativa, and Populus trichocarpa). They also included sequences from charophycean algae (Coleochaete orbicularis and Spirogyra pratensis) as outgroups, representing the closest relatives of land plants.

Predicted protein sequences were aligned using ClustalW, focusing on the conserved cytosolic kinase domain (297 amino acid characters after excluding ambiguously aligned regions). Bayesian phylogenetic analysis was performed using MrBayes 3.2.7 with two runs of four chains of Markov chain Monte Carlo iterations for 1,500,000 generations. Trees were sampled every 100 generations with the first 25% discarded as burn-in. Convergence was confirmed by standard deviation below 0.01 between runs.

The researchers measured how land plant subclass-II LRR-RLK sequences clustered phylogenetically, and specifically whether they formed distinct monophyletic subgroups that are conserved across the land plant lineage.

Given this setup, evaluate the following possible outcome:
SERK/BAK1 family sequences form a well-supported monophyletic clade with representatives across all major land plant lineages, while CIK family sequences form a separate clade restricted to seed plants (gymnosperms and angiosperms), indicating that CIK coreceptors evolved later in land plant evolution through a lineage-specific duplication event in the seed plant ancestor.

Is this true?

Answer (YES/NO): NO